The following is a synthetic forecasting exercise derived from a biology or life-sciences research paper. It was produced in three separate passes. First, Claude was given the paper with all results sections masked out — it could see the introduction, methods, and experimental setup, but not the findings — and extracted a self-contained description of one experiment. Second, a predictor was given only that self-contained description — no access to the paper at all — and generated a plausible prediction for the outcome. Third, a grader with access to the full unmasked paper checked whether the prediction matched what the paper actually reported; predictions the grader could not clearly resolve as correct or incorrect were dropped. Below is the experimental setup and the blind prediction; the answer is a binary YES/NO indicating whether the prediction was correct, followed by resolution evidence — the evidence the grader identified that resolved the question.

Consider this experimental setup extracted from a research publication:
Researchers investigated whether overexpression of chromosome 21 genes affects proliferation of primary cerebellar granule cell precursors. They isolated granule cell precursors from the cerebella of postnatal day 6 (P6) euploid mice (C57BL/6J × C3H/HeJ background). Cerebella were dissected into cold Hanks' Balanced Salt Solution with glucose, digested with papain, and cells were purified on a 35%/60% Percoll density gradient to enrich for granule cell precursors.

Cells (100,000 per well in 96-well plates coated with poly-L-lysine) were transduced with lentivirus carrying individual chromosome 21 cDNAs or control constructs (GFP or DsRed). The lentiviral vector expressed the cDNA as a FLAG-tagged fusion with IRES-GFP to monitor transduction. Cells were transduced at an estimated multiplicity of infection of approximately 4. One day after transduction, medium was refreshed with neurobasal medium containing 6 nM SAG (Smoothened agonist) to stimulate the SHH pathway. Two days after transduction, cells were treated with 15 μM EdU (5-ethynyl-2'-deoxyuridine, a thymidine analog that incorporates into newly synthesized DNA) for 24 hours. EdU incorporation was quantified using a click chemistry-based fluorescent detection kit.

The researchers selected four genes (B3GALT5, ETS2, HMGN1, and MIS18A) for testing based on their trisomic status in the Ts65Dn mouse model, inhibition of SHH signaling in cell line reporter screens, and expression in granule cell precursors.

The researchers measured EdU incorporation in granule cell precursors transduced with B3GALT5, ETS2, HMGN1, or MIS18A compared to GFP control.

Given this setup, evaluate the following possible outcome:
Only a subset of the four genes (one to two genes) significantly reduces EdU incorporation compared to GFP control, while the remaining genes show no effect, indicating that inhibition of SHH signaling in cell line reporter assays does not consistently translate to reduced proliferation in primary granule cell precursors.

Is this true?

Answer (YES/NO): NO